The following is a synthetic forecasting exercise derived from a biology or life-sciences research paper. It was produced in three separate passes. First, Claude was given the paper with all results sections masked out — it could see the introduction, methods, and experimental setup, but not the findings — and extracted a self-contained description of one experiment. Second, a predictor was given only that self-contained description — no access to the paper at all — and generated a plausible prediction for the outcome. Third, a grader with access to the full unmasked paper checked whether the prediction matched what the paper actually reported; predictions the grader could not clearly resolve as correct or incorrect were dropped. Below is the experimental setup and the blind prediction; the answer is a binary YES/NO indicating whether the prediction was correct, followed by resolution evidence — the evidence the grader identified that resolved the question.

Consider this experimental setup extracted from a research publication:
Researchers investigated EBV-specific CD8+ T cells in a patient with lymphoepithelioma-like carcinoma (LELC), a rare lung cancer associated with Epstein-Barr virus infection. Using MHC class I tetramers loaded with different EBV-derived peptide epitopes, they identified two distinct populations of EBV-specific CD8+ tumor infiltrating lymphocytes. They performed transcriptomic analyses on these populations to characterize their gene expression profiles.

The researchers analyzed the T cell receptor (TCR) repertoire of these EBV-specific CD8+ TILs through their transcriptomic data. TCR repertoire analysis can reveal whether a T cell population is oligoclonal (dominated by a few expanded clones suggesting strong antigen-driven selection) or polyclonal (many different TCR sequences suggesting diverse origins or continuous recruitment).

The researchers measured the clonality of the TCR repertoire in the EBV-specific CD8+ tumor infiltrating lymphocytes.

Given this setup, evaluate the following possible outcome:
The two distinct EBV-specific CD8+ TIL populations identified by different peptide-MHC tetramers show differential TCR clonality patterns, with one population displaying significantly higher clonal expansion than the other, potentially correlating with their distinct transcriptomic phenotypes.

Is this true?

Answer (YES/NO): NO